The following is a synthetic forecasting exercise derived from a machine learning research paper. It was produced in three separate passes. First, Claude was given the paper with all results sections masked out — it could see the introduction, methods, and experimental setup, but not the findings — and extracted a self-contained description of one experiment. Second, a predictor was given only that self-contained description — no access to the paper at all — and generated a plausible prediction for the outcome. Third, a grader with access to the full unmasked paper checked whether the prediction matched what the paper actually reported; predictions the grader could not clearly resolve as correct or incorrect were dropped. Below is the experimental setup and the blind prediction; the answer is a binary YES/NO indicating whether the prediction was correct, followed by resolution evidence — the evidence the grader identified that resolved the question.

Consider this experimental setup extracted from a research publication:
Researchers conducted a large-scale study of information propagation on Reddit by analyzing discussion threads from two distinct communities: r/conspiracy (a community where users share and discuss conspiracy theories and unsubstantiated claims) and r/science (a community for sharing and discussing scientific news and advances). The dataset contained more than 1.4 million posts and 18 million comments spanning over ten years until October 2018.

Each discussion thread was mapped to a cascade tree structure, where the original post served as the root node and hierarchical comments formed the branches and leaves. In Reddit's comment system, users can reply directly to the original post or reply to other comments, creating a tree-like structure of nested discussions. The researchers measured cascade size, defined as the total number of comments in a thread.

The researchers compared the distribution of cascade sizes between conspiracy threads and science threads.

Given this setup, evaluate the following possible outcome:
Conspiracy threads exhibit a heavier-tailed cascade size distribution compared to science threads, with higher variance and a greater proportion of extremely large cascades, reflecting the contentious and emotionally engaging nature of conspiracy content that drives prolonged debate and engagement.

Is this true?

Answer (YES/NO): NO